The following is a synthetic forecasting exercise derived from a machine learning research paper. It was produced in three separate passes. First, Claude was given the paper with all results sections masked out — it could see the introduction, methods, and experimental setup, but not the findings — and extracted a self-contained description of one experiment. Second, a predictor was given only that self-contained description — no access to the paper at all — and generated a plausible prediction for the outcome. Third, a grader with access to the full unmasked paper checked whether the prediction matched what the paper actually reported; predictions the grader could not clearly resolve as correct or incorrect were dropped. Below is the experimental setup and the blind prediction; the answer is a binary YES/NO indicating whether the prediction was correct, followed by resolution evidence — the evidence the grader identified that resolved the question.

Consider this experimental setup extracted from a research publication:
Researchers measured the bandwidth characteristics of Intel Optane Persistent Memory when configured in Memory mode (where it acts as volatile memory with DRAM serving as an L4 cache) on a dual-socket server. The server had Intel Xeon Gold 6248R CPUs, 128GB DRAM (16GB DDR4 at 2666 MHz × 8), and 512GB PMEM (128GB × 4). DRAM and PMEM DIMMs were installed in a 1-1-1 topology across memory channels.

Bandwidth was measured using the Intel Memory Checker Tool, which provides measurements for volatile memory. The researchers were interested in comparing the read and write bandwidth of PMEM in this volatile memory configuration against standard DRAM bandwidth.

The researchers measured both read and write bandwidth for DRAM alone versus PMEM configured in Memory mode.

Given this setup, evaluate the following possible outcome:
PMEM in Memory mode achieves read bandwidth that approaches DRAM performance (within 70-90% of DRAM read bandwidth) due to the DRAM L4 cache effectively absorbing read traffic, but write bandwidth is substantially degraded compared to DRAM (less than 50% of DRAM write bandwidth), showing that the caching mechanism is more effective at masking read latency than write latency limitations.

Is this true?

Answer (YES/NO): NO